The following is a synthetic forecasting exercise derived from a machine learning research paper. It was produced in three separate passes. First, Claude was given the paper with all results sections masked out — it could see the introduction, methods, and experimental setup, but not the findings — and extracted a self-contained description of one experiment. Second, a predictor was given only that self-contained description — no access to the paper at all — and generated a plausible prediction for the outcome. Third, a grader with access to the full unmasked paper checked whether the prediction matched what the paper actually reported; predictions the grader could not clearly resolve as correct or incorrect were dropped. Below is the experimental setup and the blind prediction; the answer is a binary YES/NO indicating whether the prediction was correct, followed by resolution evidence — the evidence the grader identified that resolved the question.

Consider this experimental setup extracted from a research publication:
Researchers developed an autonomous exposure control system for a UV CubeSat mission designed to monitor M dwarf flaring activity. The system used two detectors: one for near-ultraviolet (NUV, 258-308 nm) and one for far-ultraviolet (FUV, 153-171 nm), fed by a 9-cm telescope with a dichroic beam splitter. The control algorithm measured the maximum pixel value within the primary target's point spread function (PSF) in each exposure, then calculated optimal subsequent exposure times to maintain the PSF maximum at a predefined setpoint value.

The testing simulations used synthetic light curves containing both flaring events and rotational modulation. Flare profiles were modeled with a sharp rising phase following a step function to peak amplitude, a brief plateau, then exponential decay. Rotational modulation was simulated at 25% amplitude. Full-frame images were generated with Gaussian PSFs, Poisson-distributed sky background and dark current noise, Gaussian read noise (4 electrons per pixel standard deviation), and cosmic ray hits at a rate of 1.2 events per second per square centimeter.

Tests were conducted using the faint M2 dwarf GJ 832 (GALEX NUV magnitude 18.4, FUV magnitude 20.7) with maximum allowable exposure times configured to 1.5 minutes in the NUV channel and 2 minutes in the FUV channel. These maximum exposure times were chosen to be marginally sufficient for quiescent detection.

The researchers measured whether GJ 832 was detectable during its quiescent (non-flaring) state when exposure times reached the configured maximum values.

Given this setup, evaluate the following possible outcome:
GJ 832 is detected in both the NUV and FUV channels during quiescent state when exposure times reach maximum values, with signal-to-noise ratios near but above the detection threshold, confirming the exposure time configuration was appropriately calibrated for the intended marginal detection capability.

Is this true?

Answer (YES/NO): NO